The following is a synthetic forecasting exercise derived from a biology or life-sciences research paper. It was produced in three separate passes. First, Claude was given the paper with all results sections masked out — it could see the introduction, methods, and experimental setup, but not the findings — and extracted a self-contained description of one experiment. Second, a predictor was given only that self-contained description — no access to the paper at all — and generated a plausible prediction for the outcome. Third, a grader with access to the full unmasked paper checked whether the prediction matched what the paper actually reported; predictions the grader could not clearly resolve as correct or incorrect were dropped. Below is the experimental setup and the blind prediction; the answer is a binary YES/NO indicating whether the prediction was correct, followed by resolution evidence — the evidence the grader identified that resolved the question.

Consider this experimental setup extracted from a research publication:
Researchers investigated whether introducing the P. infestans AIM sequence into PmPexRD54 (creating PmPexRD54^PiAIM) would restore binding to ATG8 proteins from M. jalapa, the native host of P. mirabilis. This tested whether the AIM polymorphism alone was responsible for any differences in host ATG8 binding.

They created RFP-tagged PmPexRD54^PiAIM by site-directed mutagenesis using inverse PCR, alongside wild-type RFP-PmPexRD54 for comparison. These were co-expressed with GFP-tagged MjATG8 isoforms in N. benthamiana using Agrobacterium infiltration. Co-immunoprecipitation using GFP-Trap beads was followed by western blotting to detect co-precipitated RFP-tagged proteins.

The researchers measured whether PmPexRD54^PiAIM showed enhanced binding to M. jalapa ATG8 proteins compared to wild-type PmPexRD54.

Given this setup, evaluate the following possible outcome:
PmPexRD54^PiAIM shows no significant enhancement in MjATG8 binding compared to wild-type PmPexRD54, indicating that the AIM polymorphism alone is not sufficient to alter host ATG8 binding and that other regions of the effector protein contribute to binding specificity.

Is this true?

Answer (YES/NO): NO